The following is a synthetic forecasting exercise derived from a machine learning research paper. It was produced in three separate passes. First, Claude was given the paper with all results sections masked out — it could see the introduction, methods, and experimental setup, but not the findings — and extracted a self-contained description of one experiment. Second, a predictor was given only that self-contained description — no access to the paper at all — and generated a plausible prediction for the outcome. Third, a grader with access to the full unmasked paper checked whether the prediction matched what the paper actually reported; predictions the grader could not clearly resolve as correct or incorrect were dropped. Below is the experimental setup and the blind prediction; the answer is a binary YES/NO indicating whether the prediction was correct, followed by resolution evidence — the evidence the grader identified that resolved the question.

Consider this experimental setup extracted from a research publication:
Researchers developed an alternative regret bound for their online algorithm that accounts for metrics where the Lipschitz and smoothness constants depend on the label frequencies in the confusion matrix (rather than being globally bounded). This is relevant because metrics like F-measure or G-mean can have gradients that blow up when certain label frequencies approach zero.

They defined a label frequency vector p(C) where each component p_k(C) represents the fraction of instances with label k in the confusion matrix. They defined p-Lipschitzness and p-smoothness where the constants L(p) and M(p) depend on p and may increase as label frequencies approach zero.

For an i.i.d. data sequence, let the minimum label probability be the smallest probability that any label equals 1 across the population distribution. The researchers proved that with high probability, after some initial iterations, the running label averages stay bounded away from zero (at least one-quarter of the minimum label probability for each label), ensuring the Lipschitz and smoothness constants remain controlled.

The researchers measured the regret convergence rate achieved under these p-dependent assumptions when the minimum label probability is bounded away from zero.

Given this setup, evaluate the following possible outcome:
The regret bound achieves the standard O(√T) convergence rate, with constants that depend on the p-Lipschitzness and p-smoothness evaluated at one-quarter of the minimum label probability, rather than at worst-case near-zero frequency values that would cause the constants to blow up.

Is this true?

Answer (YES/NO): NO